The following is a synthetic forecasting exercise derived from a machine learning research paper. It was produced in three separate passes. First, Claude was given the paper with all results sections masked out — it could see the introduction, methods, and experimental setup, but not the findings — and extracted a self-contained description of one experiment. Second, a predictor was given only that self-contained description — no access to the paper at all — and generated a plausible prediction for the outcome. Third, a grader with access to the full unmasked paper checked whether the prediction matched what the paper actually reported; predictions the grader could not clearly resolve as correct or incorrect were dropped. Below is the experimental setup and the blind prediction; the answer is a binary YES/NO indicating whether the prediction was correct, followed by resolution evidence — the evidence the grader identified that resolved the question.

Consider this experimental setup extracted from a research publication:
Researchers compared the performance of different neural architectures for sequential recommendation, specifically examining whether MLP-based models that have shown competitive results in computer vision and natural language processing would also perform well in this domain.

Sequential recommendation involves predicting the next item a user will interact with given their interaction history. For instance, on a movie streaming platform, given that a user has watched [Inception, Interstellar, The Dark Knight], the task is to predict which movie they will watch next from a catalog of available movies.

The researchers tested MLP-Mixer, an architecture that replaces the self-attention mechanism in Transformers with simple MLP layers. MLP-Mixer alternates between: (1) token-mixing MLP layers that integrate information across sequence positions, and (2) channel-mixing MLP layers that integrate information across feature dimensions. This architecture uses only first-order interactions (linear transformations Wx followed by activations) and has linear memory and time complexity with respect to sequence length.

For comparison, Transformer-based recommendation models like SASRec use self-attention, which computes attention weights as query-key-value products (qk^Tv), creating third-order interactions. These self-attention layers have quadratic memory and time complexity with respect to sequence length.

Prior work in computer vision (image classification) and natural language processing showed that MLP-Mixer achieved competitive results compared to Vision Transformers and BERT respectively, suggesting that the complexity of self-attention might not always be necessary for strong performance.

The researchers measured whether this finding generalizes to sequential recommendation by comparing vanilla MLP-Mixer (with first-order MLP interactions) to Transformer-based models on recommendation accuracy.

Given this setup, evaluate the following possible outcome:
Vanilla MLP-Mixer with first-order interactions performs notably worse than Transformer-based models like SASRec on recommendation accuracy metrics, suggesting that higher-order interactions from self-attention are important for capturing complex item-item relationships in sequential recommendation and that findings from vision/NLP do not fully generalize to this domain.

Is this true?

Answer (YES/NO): YES